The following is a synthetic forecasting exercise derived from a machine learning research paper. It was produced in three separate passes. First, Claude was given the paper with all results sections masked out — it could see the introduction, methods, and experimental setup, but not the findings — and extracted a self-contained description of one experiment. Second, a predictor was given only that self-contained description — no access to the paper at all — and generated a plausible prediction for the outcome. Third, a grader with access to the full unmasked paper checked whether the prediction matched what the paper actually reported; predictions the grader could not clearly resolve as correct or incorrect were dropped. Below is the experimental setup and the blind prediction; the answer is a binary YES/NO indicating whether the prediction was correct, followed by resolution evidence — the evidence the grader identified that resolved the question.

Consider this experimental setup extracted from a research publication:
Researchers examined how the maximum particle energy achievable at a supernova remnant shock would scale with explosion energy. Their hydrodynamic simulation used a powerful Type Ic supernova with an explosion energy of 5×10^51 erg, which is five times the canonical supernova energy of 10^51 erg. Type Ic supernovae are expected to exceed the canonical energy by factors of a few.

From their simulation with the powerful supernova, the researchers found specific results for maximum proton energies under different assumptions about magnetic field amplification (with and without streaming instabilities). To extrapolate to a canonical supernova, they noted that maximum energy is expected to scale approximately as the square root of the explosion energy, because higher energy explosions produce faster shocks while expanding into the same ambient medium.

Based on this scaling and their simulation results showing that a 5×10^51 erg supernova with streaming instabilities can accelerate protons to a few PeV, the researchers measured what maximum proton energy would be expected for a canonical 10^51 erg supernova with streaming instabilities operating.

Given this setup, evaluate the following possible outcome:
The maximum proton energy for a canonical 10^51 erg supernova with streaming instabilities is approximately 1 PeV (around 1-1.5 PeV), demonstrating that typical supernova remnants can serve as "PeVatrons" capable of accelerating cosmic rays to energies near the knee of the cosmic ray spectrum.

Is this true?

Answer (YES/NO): NO